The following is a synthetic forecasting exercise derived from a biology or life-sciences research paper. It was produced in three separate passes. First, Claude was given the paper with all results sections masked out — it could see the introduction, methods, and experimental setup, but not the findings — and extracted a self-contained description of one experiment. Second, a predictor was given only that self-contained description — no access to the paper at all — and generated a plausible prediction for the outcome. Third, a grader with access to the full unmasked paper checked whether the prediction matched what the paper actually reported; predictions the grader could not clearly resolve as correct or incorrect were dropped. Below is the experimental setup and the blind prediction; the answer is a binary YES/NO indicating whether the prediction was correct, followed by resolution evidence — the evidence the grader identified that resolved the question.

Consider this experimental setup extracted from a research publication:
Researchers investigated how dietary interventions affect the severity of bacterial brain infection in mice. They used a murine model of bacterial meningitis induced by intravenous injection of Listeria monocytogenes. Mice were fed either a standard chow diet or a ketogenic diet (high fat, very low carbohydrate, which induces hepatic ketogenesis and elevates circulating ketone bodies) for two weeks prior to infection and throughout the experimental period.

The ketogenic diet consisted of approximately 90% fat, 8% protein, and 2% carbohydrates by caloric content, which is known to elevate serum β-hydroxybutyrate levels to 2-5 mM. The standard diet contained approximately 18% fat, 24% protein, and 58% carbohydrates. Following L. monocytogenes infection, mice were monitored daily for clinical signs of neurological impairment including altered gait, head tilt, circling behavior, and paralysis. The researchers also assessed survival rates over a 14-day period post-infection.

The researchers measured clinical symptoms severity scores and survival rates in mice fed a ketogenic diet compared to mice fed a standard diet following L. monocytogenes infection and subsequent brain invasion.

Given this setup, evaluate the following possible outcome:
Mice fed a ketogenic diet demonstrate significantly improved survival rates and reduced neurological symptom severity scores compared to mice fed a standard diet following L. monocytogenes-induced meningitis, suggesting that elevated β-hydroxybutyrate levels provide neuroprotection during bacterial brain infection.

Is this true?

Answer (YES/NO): NO